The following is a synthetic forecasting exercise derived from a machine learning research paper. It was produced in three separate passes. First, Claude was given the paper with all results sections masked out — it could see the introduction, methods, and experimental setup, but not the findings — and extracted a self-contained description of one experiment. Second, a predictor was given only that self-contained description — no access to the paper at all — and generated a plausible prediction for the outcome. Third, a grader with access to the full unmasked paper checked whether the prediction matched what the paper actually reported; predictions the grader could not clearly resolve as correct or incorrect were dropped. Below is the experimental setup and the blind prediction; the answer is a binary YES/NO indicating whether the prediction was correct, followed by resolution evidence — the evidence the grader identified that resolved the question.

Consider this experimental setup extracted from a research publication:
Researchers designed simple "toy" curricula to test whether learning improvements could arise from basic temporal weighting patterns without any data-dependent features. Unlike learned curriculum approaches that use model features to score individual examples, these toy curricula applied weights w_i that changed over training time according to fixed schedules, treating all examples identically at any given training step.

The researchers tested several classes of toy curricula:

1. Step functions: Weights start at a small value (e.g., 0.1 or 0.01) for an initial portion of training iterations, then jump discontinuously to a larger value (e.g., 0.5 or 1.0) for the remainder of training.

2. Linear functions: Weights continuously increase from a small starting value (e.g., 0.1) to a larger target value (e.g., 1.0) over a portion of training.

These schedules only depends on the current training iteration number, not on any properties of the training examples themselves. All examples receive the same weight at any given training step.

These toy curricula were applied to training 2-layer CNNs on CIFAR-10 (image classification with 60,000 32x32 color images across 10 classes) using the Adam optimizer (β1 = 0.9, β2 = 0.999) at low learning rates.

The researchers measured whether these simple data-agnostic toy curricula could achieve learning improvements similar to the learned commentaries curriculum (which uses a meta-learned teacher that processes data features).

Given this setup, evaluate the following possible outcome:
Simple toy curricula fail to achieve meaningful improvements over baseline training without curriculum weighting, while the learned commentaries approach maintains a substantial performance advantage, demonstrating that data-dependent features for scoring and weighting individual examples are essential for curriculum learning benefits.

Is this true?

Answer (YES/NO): NO